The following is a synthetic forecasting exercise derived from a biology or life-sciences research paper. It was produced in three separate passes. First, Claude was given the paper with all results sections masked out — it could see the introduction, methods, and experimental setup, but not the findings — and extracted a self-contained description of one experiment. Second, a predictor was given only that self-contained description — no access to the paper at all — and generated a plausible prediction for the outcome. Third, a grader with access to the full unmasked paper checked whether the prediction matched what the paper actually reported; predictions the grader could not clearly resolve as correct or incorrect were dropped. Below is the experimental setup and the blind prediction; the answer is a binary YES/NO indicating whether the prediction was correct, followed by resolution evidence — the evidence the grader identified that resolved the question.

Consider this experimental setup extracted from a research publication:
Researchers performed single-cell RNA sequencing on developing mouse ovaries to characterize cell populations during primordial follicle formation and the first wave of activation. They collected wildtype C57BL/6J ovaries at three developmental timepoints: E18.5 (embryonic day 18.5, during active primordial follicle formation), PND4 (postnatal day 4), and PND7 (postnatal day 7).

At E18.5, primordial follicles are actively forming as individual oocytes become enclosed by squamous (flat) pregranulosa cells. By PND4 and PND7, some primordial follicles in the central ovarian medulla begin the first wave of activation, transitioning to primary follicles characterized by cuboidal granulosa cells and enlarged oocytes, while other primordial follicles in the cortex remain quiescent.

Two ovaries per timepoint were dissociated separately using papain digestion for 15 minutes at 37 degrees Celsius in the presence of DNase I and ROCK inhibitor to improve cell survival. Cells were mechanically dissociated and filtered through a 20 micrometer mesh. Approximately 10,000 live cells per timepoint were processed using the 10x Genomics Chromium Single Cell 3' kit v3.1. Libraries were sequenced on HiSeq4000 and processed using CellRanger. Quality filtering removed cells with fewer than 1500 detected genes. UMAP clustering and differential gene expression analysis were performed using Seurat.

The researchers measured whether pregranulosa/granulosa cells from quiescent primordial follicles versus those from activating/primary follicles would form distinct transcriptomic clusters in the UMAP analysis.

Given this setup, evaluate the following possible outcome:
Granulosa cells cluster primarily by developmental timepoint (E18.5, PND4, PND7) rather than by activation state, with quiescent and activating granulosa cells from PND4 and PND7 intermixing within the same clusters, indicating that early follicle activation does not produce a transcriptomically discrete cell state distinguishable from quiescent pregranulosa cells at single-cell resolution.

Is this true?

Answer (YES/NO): NO